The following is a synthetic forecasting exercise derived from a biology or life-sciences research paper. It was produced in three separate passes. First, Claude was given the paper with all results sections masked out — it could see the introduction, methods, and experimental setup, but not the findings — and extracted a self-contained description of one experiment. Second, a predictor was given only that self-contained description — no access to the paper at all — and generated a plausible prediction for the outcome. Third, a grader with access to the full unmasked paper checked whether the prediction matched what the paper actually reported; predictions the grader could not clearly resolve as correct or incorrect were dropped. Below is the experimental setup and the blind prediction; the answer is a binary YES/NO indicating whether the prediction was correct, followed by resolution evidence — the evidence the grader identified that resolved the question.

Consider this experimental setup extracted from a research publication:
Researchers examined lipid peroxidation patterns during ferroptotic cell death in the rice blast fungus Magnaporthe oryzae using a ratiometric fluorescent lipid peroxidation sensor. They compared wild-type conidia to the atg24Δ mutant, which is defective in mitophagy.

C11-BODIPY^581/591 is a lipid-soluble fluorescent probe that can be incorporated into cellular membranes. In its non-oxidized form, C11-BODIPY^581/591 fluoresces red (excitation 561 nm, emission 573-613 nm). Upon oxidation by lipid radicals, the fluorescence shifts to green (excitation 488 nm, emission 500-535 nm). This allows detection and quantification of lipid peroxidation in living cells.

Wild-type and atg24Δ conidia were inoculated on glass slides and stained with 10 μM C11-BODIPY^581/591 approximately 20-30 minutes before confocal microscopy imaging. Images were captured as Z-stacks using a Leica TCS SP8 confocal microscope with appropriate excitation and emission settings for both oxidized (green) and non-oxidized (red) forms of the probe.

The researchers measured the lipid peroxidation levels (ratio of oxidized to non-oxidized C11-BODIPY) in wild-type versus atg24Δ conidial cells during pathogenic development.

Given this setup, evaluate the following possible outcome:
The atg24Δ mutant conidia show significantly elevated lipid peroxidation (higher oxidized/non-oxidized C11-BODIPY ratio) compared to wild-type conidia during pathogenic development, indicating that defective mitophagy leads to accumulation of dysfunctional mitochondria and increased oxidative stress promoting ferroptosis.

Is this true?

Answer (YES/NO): NO